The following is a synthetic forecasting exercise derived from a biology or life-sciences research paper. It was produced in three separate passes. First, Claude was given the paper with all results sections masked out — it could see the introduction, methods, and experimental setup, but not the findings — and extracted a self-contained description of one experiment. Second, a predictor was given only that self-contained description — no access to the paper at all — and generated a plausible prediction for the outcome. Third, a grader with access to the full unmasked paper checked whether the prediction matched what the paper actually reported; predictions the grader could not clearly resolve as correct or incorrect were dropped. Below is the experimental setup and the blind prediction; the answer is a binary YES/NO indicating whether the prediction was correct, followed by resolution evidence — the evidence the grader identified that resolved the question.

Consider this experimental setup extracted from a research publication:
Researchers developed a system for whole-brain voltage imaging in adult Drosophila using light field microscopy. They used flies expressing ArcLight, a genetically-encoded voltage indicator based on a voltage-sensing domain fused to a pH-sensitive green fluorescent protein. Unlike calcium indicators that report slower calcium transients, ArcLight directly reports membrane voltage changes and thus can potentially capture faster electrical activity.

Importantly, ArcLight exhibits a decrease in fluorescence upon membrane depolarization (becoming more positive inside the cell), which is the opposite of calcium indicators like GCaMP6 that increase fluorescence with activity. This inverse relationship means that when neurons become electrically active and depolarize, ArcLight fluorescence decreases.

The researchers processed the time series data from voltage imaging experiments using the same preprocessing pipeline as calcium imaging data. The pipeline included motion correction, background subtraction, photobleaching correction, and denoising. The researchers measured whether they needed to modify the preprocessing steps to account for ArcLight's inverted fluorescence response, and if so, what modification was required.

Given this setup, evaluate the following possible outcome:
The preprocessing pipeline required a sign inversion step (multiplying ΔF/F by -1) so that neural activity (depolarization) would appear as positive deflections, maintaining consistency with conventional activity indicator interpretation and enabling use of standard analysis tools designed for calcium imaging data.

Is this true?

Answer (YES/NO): YES